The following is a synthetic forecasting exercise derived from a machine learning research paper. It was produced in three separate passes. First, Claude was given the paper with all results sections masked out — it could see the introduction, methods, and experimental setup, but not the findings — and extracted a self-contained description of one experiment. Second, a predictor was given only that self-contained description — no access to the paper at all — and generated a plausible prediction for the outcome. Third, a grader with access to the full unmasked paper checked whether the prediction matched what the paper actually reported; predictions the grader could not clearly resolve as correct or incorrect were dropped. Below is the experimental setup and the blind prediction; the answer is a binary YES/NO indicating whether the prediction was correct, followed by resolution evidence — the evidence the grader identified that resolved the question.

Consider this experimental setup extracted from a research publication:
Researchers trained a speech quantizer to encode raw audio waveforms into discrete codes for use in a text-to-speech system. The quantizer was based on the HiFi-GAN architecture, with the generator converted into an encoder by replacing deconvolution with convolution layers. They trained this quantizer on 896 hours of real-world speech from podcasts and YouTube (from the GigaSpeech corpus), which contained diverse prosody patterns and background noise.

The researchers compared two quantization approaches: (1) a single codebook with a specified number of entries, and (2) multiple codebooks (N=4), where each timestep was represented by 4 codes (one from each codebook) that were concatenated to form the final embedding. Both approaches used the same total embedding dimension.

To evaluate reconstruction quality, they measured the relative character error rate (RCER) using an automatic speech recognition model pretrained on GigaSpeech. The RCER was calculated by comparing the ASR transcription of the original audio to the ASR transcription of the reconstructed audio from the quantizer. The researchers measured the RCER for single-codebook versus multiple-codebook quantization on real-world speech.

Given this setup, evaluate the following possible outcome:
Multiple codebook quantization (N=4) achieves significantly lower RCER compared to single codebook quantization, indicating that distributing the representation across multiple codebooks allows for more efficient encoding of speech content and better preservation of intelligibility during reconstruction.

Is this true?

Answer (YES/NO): YES